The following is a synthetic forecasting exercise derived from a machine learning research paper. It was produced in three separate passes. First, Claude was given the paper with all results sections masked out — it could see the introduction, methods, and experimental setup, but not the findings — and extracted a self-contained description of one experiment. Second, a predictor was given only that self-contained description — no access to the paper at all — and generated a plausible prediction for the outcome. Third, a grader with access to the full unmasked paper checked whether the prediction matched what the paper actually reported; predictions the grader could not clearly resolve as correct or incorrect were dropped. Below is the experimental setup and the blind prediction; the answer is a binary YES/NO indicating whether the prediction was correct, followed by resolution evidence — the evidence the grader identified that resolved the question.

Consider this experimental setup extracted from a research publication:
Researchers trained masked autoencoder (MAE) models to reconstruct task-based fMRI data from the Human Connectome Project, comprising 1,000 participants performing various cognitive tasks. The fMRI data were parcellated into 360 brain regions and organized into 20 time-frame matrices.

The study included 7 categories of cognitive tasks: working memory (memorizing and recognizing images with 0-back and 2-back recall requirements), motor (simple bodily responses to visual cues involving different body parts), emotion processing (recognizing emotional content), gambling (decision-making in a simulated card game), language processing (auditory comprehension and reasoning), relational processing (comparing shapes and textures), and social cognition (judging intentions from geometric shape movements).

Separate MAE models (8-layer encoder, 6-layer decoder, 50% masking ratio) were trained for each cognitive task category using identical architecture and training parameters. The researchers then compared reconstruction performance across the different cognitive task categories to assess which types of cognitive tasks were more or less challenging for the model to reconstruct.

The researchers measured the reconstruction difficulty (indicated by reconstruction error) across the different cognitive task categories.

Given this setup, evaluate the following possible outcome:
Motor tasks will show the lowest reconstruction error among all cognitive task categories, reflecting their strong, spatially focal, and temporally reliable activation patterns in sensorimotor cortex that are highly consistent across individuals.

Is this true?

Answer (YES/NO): NO